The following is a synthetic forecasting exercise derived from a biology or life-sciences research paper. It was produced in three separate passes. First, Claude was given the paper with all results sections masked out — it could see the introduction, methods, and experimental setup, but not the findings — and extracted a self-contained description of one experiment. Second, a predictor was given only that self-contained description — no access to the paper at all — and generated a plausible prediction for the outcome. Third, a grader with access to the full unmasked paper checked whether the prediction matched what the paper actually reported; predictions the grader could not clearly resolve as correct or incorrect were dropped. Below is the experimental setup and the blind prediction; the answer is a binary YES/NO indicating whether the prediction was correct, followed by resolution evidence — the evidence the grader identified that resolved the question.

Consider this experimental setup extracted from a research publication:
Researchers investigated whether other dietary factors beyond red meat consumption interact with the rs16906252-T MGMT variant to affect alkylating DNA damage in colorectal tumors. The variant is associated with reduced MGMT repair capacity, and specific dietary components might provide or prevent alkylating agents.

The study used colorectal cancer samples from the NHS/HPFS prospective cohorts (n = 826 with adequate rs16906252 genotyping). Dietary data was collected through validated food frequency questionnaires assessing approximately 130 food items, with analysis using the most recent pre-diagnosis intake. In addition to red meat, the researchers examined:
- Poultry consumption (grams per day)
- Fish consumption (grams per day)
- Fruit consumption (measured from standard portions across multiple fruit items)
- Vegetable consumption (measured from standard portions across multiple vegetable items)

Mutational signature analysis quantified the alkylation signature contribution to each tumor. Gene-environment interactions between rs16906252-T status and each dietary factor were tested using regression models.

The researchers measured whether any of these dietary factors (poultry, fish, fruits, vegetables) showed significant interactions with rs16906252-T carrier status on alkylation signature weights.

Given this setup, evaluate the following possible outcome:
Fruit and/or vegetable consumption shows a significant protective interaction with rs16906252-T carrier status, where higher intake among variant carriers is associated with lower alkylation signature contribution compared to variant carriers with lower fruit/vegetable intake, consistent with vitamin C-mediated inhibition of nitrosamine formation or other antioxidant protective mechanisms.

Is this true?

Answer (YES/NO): NO